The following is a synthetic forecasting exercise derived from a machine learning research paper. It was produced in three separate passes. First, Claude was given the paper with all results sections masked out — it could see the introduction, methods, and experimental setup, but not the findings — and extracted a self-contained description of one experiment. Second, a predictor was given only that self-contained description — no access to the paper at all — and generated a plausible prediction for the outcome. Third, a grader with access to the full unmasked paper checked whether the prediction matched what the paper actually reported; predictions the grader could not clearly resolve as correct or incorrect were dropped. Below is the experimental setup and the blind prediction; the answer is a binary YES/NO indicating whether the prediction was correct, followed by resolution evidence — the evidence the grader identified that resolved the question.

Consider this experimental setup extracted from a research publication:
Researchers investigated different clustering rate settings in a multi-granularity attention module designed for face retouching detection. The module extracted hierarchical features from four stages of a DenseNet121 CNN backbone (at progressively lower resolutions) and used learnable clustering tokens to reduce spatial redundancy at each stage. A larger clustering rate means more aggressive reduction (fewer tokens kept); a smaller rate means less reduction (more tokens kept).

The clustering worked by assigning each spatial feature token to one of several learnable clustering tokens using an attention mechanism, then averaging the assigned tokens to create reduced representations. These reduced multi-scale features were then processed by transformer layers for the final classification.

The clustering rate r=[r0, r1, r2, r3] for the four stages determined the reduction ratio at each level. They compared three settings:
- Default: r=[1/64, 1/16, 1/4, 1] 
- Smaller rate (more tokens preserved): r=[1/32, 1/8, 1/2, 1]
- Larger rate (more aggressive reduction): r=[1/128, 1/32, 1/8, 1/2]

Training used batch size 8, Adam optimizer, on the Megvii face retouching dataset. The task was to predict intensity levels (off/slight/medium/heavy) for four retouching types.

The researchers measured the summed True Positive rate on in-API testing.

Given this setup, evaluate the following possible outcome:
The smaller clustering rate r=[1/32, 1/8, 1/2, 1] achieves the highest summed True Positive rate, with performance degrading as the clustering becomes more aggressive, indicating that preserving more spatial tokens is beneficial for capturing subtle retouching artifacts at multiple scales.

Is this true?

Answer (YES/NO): NO